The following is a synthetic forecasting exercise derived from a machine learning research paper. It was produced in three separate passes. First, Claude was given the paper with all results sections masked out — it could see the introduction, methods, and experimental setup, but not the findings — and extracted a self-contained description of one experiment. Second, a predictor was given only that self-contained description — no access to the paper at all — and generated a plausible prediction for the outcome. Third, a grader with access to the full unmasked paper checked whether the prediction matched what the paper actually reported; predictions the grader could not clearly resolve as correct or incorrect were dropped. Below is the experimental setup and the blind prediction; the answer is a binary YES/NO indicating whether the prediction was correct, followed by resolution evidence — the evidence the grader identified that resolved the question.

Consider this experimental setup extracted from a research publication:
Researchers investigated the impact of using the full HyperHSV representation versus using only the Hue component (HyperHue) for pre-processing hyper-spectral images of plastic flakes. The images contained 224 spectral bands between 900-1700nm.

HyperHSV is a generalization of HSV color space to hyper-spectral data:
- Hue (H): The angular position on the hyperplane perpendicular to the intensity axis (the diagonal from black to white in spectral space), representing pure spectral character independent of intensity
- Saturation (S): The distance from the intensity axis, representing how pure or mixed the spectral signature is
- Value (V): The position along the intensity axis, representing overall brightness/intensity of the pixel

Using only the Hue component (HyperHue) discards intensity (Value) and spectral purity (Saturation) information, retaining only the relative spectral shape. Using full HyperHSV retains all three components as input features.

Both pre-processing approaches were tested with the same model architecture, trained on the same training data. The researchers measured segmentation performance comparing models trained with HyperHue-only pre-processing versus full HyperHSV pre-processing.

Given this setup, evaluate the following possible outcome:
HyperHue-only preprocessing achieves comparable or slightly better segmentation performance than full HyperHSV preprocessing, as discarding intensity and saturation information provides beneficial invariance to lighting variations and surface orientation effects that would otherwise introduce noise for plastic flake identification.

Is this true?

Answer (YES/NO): NO